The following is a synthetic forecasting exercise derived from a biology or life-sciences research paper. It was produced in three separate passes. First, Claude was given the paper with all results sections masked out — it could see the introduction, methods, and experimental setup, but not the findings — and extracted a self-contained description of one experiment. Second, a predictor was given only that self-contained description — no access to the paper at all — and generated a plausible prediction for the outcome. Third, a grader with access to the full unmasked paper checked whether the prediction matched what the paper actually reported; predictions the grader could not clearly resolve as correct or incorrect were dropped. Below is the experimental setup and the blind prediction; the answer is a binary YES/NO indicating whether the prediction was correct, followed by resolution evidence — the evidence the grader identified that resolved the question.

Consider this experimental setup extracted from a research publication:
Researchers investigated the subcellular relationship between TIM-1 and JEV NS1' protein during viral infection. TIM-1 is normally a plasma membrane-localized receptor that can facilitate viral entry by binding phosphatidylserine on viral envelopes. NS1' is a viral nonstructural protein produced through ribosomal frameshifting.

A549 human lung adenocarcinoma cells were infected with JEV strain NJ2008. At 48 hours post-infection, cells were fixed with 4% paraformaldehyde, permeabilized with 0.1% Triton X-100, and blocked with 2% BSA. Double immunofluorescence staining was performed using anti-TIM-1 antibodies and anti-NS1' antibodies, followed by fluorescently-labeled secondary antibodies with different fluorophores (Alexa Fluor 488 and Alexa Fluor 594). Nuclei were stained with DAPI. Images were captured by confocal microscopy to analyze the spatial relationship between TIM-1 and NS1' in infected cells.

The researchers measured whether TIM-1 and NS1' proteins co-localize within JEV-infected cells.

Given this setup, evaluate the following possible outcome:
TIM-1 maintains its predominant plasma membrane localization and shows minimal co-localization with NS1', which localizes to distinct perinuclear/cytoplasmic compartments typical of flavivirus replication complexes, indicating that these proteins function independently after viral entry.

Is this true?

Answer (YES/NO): NO